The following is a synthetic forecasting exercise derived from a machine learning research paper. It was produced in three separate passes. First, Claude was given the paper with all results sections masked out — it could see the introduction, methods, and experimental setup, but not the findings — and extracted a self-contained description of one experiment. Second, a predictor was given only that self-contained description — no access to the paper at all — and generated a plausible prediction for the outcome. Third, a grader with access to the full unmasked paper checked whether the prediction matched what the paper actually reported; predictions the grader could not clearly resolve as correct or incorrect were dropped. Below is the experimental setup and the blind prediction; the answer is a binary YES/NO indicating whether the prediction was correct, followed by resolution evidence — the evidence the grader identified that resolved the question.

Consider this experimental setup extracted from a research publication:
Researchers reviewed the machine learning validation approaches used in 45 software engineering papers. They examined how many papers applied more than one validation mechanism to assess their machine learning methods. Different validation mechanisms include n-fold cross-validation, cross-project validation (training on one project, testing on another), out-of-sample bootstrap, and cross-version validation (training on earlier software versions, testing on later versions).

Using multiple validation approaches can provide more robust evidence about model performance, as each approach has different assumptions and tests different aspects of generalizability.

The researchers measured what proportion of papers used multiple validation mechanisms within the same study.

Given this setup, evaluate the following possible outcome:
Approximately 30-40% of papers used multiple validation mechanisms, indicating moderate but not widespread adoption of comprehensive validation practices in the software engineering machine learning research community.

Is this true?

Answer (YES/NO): NO